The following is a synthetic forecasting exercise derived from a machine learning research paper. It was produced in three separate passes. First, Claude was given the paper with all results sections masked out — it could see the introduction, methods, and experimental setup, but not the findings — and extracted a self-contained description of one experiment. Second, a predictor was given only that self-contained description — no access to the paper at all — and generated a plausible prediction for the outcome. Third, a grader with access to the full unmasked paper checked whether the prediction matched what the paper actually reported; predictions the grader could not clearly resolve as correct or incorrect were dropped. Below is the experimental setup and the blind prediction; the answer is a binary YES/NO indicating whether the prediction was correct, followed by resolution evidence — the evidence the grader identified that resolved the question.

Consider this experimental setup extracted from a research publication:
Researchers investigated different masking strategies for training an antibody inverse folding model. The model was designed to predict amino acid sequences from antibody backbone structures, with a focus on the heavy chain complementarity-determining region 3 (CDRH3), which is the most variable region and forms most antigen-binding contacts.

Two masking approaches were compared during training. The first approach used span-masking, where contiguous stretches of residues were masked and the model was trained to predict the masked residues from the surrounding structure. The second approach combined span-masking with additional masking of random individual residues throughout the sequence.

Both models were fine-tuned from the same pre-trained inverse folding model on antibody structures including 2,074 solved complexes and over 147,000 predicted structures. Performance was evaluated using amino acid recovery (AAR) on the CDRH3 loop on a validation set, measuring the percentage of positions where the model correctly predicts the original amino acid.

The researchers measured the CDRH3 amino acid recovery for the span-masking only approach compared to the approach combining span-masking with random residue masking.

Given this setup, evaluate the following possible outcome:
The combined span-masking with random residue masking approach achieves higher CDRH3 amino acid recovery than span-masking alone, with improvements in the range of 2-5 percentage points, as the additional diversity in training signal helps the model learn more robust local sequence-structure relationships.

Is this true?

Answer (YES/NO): NO